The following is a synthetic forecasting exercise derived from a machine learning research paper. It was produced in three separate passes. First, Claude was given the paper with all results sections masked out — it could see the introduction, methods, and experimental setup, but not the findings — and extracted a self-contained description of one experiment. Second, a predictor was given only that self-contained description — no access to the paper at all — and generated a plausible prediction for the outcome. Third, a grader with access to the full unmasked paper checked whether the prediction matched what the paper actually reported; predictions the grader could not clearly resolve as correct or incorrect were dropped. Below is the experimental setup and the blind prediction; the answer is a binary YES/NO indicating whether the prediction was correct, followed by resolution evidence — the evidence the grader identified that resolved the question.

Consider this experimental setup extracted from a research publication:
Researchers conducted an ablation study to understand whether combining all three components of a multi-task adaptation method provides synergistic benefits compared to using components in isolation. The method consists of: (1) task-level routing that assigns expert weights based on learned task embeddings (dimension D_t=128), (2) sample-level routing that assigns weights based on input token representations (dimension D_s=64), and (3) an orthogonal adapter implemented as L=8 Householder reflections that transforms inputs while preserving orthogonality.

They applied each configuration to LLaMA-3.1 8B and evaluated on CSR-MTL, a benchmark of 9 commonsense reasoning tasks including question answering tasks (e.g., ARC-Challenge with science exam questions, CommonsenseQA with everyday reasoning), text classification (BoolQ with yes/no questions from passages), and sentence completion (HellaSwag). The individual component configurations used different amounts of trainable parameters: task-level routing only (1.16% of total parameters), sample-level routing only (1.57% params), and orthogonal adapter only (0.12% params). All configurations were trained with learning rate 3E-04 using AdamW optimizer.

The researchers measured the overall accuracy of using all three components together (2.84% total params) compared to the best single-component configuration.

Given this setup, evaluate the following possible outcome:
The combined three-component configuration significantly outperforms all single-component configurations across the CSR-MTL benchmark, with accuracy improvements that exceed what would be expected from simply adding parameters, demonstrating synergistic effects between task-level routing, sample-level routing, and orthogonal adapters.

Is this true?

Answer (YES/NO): YES